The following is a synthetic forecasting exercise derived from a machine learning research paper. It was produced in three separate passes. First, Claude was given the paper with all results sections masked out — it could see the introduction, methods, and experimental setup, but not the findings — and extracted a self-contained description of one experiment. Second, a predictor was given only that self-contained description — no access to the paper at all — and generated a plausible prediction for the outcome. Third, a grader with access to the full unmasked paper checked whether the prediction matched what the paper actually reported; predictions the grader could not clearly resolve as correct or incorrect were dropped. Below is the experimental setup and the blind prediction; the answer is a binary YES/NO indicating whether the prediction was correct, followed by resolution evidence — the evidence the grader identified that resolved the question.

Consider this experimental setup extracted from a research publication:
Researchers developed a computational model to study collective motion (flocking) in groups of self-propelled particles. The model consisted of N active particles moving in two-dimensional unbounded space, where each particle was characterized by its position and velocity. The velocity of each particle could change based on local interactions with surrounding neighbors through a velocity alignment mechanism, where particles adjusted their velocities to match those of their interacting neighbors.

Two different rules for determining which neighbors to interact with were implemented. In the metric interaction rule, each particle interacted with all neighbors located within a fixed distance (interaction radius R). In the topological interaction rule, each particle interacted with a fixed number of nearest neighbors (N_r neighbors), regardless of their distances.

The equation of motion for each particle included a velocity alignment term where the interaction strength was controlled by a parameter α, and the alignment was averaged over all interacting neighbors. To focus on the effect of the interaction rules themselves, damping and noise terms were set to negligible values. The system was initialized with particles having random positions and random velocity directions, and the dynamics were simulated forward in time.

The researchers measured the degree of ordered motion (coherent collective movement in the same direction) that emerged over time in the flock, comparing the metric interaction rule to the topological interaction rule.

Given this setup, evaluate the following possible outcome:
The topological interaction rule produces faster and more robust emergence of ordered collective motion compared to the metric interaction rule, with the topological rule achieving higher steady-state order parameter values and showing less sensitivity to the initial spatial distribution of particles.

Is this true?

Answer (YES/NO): NO